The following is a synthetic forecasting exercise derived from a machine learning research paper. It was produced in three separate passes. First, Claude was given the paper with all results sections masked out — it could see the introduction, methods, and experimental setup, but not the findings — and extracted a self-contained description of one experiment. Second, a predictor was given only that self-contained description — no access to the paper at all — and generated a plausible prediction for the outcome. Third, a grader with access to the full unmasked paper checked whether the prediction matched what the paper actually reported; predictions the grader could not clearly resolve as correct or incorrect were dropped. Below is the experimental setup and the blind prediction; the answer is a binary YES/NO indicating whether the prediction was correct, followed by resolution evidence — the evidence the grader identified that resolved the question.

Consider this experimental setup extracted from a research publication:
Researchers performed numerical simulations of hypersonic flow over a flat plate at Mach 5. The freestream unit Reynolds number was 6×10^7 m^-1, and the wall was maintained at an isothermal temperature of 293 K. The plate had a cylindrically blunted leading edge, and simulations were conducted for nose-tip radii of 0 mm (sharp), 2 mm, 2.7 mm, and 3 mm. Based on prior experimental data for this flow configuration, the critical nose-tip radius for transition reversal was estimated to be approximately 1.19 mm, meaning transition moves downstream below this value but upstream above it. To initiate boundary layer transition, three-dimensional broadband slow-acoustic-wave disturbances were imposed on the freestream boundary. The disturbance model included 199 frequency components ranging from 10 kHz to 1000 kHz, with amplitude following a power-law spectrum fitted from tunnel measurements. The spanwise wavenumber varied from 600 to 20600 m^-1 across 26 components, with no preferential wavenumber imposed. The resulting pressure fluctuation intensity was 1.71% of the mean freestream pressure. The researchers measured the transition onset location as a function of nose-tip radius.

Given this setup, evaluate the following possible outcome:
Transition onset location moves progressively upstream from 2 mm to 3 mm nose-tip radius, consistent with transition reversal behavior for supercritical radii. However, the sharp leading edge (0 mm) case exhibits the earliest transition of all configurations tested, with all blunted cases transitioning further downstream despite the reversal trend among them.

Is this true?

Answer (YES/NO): YES